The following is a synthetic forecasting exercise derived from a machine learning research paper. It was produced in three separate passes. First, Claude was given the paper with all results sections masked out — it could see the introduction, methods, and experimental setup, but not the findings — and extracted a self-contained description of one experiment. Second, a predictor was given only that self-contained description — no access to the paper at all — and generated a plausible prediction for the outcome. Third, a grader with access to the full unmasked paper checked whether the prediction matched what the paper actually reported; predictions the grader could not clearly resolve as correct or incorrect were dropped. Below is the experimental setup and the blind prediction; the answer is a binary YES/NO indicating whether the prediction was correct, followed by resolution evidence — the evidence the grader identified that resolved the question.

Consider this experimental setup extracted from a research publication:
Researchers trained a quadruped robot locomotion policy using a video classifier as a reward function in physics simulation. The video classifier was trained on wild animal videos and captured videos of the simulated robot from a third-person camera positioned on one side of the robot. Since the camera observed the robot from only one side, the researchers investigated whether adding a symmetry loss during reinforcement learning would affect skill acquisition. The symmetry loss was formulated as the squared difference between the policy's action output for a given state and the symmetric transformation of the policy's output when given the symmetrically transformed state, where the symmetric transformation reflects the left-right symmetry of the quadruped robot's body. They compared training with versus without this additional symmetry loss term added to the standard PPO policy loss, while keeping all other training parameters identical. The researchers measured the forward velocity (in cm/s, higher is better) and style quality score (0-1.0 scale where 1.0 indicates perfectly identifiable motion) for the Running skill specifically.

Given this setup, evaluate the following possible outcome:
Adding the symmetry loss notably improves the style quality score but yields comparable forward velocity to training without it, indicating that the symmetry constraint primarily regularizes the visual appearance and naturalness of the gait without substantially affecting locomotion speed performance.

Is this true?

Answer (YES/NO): NO